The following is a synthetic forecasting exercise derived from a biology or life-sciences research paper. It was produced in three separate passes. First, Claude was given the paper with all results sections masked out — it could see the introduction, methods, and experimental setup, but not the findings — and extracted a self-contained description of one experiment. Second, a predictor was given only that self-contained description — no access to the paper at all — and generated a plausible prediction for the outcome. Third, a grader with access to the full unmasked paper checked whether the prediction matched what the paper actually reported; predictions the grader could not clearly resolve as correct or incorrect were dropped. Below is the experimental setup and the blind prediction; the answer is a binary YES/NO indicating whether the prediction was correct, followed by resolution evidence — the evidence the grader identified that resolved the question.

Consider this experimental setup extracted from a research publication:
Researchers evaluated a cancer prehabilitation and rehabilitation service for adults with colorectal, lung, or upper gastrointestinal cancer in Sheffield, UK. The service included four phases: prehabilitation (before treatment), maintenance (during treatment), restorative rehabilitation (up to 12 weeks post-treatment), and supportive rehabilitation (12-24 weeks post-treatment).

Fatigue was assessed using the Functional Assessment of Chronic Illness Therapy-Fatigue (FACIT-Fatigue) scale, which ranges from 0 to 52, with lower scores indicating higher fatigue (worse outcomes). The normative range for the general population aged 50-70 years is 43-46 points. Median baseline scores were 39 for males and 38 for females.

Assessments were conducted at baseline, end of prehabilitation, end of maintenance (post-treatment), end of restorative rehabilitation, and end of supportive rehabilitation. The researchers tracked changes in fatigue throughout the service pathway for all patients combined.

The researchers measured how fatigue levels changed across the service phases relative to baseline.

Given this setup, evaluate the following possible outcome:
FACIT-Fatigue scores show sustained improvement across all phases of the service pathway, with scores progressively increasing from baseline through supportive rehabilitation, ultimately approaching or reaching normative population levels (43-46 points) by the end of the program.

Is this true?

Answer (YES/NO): NO